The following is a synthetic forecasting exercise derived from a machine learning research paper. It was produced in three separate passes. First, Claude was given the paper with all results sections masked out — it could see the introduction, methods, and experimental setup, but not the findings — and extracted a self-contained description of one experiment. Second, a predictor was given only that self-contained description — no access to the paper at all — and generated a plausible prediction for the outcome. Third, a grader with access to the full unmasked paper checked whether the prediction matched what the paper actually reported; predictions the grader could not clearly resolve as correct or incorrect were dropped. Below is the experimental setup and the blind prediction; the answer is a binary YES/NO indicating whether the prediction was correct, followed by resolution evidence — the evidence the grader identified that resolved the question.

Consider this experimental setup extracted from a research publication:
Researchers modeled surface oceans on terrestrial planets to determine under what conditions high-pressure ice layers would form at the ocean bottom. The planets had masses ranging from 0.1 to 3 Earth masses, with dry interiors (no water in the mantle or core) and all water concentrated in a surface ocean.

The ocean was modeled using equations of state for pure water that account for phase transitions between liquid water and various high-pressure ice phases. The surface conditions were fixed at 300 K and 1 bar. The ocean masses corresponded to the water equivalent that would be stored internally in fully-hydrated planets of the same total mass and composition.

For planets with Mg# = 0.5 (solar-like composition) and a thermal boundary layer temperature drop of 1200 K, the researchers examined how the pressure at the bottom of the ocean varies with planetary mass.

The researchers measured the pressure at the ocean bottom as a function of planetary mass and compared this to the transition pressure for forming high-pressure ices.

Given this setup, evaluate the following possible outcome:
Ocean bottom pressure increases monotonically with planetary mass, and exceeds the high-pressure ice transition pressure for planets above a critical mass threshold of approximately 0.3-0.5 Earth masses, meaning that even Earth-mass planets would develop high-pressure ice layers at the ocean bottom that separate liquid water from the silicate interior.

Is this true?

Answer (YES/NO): NO